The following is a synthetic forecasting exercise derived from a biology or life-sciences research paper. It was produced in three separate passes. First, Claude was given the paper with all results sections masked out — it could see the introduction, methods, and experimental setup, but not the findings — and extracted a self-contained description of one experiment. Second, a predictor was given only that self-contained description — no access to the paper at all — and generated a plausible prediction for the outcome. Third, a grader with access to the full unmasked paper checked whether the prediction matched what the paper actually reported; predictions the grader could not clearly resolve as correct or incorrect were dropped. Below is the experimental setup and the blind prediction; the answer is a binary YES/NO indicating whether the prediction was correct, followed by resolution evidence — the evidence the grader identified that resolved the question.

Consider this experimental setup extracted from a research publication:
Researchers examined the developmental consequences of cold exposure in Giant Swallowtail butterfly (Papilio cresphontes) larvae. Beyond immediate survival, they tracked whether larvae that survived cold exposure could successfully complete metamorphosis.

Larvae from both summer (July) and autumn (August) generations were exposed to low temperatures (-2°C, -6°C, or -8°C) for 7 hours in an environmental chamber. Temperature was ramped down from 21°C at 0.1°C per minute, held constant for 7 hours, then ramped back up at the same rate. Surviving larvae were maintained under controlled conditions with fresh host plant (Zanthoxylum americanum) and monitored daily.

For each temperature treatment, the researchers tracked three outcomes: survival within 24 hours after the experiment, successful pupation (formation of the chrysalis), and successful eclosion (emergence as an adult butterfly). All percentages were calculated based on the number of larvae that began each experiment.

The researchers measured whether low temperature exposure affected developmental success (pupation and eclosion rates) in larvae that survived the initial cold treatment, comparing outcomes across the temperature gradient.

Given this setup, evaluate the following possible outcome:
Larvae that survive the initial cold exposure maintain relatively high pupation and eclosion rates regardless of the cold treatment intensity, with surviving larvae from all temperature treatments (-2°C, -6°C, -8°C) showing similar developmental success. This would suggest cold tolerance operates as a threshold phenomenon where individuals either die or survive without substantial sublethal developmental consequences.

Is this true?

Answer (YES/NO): NO